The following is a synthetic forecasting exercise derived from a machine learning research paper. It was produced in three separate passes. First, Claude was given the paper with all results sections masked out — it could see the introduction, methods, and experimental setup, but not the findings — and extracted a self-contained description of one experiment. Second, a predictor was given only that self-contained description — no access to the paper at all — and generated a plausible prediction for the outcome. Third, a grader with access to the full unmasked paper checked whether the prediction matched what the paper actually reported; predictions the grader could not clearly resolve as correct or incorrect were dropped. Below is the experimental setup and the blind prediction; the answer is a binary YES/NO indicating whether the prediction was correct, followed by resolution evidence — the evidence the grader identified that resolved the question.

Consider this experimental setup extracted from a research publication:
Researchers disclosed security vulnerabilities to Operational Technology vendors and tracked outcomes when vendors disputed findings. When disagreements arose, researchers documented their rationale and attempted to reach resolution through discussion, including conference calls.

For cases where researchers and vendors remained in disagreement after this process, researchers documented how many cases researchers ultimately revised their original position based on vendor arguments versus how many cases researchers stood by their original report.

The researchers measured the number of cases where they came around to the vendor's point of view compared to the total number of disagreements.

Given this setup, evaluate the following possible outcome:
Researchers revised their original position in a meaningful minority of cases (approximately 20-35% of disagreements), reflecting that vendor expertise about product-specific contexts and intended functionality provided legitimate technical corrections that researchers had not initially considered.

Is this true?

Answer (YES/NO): NO